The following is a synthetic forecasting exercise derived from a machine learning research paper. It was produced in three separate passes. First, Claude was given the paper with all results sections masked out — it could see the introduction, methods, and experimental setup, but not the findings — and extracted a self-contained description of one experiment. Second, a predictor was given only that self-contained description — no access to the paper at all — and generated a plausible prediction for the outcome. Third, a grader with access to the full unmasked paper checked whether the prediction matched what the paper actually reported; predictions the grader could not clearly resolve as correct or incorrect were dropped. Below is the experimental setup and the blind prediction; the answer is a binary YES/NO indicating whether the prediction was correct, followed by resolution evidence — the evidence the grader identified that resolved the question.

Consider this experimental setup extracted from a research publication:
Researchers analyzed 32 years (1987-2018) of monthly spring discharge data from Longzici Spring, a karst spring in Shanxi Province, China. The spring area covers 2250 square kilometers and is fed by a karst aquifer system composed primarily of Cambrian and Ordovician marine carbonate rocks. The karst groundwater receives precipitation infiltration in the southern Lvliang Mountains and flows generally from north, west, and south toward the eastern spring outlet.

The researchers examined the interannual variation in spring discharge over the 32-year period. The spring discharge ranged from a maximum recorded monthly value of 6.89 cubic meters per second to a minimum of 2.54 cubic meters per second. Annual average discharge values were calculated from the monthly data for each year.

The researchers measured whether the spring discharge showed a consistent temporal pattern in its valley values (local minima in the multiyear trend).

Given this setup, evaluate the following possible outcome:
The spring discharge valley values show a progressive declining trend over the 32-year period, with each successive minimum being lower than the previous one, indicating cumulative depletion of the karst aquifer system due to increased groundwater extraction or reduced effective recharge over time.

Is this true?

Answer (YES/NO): NO